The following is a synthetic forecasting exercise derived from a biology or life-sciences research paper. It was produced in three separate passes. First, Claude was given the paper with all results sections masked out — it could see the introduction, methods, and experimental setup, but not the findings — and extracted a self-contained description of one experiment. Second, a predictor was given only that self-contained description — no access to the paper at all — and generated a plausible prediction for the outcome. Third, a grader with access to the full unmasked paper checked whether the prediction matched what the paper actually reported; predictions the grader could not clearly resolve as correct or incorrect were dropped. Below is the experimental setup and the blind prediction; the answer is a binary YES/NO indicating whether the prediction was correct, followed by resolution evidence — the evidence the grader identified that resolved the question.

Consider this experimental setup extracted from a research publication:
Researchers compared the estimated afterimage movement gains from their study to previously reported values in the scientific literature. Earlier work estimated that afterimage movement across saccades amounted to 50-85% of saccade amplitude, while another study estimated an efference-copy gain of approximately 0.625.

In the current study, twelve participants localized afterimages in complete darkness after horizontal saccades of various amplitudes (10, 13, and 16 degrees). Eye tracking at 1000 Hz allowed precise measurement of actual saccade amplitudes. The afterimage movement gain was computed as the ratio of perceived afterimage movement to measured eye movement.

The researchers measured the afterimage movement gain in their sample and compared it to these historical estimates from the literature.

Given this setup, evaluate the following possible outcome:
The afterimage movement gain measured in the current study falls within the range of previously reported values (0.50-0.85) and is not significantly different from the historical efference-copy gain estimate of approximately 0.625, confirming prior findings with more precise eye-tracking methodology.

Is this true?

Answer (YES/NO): NO